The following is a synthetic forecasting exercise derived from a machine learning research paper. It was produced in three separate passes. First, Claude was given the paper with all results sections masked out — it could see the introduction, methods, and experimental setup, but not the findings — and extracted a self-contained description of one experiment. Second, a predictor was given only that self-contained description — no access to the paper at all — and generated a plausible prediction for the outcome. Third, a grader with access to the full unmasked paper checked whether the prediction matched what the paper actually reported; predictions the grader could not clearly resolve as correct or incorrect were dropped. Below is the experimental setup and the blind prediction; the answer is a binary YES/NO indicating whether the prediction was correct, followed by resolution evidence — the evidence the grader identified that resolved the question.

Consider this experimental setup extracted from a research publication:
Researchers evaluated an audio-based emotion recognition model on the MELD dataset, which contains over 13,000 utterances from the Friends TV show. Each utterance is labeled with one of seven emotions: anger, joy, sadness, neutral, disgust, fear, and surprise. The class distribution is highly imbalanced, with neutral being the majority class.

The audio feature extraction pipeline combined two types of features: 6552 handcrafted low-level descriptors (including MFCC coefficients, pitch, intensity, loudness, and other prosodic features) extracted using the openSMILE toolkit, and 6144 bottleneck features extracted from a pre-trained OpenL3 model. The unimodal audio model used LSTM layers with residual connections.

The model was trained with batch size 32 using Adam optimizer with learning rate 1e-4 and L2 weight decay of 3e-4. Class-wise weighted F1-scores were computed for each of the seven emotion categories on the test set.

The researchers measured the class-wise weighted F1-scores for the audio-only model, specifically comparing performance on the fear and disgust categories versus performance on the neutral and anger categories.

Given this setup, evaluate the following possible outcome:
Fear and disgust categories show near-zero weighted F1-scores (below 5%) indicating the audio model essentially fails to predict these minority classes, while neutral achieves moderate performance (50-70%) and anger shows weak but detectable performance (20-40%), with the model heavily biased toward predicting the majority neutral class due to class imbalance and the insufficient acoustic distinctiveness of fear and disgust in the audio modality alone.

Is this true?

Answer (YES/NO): NO